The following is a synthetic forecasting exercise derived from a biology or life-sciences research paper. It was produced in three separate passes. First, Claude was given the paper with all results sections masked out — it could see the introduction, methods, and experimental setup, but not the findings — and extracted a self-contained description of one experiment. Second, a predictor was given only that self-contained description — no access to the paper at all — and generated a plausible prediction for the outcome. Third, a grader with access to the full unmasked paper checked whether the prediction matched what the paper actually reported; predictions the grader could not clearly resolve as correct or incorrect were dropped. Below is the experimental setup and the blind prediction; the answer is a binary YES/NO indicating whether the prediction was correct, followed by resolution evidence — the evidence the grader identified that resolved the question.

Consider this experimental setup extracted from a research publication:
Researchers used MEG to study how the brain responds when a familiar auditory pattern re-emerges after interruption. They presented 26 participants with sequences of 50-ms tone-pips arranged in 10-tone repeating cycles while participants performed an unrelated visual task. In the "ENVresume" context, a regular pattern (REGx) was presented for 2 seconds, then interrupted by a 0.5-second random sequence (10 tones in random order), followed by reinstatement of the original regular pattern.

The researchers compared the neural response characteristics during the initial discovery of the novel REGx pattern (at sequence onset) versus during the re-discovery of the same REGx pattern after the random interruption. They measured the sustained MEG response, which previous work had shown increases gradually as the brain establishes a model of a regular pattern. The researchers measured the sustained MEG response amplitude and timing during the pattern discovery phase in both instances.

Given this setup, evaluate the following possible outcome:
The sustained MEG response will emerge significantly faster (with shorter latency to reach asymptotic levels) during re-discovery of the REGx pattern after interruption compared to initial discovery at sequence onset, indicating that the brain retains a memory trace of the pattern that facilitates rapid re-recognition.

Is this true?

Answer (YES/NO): YES